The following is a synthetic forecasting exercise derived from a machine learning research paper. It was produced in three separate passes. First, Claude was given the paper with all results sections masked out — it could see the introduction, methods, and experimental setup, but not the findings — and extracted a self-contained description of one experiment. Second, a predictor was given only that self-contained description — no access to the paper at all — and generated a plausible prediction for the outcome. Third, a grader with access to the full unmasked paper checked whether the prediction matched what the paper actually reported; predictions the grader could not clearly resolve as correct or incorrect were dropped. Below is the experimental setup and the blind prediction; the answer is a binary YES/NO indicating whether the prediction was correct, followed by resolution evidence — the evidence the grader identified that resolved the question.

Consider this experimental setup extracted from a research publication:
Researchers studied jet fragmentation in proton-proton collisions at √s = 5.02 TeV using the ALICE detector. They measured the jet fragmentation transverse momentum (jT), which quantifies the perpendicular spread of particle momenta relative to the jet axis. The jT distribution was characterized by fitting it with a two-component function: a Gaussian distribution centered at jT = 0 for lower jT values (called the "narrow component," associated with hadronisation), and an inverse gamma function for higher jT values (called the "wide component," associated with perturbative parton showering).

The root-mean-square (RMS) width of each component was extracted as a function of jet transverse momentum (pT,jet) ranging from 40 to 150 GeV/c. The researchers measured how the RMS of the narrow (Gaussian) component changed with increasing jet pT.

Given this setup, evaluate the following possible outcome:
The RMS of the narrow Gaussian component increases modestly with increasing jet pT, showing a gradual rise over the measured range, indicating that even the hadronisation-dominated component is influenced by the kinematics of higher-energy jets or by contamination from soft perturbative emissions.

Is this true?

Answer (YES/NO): NO